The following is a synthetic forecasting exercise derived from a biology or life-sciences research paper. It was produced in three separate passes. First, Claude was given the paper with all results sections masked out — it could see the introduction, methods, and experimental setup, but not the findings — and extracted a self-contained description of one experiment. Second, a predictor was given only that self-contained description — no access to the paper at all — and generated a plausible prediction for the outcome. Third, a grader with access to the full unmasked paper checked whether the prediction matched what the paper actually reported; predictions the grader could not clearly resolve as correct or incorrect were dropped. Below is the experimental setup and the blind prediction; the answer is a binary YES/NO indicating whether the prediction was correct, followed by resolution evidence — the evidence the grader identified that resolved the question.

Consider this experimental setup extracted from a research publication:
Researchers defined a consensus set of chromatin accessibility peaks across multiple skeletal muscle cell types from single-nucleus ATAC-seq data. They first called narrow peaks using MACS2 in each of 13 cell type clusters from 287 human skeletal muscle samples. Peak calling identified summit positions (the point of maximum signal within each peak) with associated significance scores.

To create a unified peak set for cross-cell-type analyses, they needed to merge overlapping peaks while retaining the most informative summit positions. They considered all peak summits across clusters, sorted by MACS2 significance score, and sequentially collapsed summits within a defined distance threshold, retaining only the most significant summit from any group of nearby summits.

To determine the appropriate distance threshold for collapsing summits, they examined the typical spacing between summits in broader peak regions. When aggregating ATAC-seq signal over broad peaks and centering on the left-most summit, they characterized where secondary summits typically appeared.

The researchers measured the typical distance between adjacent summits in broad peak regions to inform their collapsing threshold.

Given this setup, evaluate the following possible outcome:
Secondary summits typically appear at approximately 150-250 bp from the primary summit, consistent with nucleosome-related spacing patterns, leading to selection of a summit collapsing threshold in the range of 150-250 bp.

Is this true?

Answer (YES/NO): NO